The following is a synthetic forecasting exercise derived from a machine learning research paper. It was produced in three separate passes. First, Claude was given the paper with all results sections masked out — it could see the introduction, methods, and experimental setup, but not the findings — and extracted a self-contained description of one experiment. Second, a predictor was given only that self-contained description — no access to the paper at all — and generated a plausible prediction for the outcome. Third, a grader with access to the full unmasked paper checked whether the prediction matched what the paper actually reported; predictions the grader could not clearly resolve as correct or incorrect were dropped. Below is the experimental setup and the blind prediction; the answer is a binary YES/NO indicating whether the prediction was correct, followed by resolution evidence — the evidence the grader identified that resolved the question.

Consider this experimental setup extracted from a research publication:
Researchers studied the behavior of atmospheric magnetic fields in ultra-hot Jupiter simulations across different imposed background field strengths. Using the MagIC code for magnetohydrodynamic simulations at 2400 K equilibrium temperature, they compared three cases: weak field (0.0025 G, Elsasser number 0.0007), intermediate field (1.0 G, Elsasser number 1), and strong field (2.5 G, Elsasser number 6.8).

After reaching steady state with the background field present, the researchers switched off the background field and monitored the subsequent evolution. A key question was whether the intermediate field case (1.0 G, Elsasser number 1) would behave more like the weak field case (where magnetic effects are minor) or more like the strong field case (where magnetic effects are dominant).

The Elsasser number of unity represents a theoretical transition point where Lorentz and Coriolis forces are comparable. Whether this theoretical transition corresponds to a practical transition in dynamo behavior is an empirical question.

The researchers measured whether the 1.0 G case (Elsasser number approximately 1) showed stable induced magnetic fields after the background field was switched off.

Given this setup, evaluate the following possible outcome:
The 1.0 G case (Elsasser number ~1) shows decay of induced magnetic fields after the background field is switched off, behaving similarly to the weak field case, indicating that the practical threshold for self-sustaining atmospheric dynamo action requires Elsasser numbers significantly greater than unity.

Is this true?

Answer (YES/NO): YES